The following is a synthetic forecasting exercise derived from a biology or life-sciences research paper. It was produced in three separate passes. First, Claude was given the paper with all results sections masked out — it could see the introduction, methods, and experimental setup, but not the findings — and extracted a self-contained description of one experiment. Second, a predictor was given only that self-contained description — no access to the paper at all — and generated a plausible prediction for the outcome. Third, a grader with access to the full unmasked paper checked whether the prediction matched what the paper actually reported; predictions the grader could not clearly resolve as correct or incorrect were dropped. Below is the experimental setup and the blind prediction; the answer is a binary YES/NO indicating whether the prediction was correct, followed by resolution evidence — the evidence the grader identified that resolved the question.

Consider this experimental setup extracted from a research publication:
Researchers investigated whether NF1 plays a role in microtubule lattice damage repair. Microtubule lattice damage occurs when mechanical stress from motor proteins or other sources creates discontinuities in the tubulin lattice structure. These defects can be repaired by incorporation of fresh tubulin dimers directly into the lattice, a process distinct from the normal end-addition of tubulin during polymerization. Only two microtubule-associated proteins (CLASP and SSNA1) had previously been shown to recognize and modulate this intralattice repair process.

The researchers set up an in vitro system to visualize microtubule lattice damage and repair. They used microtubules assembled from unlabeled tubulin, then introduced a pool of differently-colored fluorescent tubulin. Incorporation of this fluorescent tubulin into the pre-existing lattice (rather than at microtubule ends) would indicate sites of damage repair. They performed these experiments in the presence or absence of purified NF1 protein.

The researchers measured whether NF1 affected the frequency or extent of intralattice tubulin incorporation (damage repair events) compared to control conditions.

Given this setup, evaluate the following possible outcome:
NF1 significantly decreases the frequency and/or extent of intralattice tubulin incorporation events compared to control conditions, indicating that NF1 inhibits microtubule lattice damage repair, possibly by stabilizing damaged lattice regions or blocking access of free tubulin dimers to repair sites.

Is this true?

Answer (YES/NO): NO